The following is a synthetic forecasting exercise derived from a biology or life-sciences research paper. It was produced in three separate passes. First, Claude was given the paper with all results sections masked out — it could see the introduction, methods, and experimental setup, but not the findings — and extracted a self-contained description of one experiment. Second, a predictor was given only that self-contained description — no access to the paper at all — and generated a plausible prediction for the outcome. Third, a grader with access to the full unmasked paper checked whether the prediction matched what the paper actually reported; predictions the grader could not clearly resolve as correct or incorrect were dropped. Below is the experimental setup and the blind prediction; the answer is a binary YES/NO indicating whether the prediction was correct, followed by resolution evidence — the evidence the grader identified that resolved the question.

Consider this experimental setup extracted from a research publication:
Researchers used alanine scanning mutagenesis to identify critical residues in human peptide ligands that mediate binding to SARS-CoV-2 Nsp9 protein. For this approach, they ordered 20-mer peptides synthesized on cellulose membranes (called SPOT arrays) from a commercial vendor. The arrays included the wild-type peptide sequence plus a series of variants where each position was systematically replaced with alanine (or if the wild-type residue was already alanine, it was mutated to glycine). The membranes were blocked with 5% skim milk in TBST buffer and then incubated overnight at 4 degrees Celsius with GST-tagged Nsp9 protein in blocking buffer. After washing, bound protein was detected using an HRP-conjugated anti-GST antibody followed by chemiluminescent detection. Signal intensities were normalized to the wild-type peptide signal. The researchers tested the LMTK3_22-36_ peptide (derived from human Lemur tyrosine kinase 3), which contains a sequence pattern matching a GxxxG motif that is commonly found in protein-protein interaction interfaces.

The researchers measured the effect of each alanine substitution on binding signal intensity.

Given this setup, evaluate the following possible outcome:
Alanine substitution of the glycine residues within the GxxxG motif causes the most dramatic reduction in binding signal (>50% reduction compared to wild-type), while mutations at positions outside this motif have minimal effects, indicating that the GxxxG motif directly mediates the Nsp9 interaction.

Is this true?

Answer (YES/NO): NO